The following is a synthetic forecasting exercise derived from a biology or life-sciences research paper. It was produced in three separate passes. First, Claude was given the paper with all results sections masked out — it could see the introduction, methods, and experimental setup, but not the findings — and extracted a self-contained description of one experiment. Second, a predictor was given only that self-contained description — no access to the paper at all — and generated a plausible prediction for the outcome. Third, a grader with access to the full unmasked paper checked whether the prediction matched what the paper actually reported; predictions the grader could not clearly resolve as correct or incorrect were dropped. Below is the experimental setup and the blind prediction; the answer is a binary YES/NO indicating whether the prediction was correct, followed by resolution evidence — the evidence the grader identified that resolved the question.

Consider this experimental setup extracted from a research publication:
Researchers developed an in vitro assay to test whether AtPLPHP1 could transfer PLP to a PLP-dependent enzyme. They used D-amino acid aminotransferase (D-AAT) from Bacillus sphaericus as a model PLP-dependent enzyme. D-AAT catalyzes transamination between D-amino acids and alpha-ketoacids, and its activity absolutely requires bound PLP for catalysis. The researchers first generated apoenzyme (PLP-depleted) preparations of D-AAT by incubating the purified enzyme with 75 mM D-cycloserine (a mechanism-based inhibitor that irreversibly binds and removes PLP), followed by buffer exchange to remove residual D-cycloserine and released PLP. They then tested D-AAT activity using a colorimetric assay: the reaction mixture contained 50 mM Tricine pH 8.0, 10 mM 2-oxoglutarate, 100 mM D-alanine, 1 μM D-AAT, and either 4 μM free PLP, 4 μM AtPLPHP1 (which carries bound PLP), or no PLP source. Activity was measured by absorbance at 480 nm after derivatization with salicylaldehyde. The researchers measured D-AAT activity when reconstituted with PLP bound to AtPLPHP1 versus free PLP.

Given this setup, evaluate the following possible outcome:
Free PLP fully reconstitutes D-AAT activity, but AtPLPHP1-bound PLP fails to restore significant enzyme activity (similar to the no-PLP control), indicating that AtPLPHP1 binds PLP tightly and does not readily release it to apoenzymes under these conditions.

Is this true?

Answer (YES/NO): NO